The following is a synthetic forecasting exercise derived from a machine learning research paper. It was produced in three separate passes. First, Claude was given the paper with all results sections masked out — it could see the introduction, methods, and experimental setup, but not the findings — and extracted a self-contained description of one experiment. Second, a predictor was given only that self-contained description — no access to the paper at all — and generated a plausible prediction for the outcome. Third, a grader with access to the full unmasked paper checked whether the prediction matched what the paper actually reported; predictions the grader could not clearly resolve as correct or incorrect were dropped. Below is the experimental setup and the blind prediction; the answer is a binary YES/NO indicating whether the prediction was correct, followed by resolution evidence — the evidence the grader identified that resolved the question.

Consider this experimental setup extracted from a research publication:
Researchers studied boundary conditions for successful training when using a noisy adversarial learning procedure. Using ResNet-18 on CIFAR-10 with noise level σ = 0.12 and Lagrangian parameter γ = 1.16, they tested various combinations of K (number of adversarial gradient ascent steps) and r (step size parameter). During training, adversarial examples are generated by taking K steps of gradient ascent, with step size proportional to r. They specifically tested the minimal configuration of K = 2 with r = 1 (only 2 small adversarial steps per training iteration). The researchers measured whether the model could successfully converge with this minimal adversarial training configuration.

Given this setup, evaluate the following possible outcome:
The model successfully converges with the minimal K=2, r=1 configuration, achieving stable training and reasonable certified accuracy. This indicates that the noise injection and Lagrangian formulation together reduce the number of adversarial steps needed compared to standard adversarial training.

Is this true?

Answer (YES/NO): NO